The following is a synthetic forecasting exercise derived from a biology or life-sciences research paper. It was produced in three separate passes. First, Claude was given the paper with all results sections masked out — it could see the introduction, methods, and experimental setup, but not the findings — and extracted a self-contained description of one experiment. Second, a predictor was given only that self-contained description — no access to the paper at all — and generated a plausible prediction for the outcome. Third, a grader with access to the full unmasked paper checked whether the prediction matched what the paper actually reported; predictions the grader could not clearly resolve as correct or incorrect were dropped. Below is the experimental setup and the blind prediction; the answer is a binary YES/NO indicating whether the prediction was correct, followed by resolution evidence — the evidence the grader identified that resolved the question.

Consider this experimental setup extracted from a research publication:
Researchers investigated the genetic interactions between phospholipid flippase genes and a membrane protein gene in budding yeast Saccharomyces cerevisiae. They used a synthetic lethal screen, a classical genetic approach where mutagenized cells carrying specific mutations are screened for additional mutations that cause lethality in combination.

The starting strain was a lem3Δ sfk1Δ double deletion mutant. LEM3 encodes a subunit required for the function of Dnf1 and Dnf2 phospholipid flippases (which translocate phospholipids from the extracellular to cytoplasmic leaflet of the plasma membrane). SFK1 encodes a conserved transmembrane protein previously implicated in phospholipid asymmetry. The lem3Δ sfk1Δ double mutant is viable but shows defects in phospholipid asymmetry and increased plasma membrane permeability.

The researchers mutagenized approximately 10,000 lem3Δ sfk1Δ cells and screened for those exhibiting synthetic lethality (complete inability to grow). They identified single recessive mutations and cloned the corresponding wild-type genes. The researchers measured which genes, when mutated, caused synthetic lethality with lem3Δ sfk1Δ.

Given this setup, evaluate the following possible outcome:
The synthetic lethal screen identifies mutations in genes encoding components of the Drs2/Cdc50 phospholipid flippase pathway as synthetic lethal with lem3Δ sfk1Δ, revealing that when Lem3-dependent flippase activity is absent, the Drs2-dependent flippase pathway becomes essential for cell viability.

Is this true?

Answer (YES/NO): NO